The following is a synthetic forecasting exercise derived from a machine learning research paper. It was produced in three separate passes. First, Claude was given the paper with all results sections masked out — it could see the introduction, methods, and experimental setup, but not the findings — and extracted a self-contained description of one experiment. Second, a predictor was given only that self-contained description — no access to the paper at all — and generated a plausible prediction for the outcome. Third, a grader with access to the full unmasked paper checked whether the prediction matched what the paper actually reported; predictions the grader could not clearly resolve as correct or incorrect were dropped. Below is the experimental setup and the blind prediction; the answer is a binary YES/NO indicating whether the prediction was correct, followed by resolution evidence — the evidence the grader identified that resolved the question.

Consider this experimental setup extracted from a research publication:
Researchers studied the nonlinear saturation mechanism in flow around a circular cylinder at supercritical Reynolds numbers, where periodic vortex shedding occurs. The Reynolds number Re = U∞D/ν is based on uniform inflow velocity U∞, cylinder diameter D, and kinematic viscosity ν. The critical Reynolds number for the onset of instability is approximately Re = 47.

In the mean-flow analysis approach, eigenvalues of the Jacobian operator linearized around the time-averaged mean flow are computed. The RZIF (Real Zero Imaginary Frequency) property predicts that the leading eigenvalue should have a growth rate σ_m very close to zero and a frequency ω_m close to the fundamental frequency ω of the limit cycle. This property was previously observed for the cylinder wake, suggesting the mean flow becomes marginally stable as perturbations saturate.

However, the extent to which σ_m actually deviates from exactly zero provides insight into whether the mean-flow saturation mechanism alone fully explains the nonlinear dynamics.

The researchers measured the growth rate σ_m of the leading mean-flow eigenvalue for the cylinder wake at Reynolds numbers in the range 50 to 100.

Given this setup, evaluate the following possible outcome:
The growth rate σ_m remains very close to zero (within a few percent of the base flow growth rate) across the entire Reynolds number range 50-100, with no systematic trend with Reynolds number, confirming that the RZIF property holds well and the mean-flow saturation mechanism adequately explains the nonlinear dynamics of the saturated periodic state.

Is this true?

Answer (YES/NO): NO